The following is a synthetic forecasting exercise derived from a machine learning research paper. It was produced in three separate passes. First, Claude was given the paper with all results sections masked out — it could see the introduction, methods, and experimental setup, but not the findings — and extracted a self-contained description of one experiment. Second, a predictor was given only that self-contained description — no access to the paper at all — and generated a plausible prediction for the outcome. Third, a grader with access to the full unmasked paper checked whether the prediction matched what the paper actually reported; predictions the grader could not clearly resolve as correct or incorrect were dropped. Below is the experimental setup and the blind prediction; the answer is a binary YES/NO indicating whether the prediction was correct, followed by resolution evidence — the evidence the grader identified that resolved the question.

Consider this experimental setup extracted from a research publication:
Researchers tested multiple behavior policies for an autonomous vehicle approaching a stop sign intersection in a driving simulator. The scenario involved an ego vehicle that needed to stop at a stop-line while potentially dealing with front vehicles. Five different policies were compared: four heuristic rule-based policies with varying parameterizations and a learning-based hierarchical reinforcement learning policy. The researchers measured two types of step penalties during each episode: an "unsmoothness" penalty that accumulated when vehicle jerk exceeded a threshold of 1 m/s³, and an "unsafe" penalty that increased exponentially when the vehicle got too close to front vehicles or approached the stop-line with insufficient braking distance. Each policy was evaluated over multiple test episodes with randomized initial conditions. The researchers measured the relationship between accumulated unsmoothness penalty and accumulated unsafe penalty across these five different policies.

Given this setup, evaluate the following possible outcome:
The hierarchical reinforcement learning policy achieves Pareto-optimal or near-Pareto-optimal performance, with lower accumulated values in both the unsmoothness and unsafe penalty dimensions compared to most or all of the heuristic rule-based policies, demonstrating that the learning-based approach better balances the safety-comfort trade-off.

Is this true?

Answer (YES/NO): NO